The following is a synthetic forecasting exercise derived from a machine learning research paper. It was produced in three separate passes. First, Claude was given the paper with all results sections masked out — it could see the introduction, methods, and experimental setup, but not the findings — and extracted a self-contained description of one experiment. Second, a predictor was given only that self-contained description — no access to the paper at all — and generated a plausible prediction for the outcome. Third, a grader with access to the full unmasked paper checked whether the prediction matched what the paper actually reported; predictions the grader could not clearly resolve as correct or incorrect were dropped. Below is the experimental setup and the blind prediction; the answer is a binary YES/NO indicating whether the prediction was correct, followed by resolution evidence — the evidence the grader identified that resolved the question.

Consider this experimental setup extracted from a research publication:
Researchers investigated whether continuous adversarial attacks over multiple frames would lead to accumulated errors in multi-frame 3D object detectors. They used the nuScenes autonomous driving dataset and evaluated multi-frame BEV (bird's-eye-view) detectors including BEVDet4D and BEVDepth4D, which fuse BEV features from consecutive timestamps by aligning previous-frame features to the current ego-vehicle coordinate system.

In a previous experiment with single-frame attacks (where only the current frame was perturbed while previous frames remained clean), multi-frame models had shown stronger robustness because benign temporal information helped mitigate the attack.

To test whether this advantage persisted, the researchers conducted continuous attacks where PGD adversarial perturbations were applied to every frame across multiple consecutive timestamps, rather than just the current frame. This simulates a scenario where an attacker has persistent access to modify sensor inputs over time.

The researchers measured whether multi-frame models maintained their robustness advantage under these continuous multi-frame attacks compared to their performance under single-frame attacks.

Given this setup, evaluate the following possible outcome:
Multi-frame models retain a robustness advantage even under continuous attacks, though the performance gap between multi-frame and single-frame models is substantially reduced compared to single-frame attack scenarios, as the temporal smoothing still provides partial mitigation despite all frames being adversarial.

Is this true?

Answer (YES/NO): NO